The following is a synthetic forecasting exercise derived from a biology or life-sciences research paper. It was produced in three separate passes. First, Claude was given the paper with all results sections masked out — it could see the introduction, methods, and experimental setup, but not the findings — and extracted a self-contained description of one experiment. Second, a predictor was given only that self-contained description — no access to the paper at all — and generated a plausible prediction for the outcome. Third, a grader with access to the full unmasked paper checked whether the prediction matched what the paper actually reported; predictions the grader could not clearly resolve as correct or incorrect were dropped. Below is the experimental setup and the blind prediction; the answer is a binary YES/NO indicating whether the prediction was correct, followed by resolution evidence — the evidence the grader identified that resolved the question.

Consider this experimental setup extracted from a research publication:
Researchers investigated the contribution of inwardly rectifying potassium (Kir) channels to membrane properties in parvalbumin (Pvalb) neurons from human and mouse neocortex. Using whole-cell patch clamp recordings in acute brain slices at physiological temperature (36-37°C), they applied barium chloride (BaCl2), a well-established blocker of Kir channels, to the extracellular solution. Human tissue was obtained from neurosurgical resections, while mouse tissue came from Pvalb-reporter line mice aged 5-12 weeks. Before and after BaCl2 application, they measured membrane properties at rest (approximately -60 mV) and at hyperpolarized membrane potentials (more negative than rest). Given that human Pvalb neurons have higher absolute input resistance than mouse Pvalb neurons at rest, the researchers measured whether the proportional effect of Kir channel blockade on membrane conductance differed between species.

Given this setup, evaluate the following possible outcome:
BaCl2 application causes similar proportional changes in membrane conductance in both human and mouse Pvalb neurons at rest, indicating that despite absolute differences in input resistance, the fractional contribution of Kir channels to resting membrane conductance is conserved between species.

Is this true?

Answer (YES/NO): YES